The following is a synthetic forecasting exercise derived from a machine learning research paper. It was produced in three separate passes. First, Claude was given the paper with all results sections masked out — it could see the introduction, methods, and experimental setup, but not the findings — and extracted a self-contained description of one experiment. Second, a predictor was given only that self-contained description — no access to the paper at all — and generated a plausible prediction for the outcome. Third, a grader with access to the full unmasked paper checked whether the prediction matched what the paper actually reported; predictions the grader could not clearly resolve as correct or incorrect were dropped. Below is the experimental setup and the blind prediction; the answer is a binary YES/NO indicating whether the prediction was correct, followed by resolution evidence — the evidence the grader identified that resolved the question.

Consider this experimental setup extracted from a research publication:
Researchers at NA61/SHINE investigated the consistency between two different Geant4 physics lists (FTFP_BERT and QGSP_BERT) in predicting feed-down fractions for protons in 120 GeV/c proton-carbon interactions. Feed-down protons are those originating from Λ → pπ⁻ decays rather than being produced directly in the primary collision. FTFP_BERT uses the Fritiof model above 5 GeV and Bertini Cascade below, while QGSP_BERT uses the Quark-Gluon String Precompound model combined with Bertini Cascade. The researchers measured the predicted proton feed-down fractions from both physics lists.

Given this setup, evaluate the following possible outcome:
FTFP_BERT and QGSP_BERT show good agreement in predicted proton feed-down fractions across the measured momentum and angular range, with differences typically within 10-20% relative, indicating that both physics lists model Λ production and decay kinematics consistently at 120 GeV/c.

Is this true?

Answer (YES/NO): NO